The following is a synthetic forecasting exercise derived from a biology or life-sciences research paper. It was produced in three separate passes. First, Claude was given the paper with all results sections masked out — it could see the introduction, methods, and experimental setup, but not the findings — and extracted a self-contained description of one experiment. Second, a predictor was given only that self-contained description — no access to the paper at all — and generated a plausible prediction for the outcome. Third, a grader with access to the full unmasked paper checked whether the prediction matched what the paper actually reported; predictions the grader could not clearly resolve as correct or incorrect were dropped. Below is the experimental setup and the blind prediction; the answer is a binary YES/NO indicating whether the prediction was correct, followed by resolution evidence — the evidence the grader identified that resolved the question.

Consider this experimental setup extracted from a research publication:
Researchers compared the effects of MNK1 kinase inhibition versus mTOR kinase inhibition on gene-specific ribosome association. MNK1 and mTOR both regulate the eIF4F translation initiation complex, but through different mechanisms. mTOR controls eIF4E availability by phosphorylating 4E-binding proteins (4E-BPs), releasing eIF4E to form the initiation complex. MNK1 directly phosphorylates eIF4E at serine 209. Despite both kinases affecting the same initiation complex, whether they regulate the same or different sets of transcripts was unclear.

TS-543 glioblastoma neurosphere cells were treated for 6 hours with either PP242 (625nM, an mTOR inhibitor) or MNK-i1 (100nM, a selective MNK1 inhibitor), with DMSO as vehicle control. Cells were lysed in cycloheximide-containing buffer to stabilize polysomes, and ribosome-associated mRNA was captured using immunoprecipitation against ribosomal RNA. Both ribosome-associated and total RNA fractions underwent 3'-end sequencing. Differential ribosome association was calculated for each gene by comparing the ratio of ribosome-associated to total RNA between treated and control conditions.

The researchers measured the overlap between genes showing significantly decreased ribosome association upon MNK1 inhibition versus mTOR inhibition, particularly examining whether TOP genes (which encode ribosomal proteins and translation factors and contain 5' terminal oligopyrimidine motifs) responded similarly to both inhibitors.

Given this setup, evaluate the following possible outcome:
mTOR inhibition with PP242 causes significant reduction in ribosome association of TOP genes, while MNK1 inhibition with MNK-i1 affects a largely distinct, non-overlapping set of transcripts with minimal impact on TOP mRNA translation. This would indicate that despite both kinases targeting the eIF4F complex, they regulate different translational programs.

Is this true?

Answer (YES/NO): YES